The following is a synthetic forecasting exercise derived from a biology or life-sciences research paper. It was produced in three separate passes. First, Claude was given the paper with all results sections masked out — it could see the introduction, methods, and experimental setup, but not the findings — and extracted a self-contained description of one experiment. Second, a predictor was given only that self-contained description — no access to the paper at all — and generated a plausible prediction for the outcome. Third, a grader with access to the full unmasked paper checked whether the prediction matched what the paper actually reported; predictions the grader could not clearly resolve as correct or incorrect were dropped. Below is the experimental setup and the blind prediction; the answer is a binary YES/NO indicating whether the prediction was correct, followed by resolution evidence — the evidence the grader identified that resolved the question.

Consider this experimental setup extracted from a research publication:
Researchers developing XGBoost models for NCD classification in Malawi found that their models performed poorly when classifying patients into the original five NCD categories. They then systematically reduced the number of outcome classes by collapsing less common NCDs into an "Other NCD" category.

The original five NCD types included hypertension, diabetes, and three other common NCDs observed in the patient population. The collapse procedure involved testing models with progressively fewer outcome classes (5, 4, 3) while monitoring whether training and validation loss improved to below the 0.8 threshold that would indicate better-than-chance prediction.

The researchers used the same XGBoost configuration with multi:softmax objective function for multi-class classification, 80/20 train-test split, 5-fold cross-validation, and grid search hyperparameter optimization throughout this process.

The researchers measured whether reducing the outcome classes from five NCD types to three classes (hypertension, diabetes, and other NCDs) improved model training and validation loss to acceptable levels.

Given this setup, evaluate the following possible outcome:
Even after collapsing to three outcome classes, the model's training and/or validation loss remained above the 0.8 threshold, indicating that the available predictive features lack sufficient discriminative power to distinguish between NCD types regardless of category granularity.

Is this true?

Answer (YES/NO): NO